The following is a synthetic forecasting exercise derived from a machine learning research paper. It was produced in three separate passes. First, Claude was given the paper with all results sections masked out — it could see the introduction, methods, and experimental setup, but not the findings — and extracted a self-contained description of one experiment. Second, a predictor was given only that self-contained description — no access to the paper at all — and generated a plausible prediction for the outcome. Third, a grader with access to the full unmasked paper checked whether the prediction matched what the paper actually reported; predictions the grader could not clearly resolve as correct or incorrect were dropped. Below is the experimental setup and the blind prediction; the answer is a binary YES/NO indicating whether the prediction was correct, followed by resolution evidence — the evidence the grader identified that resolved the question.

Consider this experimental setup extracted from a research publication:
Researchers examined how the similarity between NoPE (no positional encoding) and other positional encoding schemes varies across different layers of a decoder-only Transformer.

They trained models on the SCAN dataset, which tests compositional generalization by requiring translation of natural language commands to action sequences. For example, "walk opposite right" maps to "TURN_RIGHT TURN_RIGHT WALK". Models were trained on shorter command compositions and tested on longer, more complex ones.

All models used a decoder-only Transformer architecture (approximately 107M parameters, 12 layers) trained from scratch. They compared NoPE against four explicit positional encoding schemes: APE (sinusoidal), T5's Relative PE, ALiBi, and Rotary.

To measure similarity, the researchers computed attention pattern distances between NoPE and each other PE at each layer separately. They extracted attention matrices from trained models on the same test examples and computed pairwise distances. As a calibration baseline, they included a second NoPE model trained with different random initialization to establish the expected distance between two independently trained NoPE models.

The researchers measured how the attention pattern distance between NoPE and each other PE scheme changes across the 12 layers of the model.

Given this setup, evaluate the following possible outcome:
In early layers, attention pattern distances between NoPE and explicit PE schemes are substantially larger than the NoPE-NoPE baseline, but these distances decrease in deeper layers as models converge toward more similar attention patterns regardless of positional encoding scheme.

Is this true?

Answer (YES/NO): NO